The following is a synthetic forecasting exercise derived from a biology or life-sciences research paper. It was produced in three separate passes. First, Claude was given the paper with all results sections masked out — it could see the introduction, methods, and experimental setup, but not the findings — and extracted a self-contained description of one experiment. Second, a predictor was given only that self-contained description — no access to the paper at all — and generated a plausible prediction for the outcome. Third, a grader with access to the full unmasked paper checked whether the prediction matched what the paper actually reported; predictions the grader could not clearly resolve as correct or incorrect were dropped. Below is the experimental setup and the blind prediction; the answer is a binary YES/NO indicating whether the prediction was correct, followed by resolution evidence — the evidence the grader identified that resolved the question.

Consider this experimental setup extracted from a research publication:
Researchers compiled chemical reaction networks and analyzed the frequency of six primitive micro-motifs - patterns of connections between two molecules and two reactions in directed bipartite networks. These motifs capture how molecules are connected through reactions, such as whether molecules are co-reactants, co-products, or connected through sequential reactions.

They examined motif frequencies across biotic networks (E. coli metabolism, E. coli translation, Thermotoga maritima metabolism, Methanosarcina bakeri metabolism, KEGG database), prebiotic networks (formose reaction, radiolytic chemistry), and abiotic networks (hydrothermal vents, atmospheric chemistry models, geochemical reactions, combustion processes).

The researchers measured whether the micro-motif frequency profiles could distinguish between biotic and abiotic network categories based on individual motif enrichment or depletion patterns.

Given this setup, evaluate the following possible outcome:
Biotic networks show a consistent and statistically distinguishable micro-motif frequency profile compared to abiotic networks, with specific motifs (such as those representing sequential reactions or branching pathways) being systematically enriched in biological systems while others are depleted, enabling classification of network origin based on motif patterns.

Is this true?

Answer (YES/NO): NO